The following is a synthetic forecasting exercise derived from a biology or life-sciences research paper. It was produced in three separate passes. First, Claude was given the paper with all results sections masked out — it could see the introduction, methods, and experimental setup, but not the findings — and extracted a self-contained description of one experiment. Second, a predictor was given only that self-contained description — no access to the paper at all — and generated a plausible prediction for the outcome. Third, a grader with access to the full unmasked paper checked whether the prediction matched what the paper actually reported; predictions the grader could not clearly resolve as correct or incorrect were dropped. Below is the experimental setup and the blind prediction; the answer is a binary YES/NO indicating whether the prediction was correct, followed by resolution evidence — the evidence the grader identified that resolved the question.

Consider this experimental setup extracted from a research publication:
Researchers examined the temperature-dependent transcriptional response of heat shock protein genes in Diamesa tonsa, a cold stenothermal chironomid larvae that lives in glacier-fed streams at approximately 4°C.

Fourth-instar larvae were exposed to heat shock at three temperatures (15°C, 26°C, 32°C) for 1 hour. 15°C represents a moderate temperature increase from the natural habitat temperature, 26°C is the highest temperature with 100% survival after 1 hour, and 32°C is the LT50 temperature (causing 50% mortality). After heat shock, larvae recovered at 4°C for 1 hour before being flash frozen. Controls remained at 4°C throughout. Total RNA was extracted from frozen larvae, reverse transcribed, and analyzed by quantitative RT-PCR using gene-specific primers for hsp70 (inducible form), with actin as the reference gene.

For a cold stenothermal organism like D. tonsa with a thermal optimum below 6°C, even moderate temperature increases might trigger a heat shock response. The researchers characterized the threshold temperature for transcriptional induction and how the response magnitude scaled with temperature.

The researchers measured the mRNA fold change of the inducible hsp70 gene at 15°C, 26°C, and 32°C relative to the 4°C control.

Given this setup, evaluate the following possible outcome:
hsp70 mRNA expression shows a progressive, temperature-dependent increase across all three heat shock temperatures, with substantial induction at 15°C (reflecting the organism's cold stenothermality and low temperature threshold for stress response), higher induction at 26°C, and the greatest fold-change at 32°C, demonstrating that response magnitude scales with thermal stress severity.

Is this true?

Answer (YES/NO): NO